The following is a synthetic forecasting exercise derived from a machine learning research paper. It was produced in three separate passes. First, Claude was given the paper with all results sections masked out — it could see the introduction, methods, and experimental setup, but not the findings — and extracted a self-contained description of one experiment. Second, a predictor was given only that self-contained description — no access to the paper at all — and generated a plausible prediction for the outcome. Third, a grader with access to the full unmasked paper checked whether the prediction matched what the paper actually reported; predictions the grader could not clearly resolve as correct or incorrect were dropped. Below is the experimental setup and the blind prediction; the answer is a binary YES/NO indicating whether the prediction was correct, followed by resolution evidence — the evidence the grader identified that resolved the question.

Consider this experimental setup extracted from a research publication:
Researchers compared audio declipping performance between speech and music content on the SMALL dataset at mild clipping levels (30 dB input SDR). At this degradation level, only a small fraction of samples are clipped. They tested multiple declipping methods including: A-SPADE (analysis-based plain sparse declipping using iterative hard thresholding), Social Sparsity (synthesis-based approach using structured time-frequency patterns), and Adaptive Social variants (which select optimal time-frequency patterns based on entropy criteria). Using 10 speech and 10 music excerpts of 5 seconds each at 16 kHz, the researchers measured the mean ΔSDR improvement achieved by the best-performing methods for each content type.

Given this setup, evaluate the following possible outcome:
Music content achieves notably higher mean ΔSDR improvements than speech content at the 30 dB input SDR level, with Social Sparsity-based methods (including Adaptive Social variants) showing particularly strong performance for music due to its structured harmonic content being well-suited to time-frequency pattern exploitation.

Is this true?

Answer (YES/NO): NO